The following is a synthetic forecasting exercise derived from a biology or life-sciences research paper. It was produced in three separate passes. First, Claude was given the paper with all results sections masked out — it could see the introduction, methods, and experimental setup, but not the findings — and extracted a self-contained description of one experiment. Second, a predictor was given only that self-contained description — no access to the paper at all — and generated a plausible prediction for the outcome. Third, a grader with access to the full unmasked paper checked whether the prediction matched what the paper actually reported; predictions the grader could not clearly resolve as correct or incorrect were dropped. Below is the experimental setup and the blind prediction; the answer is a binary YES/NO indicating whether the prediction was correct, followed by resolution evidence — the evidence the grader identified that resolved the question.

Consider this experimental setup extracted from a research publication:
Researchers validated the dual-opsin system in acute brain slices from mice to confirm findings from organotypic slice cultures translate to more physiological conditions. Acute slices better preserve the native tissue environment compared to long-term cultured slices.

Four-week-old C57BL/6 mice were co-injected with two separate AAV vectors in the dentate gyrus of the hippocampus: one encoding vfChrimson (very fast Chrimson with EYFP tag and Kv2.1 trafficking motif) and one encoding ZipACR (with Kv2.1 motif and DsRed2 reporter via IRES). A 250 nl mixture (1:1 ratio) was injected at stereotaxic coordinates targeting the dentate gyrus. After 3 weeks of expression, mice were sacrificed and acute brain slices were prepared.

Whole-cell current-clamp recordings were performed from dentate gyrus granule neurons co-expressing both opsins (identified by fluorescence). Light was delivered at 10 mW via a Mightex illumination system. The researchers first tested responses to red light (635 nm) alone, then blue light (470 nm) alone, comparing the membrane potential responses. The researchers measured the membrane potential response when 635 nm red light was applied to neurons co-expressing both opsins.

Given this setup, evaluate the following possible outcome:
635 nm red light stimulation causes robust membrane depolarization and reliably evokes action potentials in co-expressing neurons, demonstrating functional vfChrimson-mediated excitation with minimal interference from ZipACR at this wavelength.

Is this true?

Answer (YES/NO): YES